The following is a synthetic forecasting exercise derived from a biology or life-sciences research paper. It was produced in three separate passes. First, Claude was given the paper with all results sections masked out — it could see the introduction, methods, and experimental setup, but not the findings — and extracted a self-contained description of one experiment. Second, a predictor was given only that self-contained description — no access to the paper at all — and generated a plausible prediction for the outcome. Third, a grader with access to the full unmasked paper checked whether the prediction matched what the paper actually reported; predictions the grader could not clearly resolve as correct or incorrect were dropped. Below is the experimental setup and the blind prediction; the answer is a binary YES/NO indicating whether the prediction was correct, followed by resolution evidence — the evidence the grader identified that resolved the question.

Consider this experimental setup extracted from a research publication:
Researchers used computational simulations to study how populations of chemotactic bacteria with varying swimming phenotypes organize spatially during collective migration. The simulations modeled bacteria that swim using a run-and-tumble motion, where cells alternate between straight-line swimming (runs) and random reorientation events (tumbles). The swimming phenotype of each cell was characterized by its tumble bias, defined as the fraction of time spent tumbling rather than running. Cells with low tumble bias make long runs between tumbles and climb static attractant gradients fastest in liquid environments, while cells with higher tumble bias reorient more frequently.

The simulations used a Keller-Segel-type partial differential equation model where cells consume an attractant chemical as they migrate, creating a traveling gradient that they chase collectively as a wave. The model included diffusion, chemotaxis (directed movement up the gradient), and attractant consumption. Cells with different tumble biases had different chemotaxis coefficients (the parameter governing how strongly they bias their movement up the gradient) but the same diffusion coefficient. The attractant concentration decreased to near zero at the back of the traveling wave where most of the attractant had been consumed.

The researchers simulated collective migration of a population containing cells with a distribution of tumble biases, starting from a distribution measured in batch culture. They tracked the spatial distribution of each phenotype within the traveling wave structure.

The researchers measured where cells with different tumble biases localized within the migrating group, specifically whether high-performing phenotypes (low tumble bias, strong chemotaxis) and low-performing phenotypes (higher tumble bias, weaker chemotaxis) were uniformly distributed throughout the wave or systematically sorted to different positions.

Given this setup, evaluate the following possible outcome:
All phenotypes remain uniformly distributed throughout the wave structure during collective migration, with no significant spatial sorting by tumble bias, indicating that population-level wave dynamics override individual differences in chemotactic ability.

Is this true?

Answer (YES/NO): NO